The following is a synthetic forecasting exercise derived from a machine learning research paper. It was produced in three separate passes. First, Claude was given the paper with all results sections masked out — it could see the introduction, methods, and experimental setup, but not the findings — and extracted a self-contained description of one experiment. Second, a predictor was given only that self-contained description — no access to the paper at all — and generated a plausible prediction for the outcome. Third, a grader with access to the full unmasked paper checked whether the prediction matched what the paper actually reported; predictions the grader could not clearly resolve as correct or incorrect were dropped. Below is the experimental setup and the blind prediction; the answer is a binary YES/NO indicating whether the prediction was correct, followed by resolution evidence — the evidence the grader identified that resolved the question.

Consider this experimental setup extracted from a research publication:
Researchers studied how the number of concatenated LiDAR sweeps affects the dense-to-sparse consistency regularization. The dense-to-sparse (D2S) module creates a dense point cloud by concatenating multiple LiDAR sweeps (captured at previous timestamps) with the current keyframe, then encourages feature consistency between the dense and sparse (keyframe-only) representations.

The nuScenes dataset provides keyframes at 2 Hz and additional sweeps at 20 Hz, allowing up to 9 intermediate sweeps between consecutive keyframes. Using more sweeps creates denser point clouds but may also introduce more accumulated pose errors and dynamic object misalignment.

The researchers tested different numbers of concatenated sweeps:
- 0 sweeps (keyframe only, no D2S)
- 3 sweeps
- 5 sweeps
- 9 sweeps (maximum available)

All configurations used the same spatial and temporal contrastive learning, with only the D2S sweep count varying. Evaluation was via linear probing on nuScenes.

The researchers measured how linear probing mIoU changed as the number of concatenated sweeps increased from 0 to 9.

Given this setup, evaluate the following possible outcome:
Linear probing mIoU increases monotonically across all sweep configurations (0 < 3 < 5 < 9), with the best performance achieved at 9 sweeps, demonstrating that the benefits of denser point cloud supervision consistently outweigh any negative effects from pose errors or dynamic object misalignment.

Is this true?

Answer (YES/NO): NO